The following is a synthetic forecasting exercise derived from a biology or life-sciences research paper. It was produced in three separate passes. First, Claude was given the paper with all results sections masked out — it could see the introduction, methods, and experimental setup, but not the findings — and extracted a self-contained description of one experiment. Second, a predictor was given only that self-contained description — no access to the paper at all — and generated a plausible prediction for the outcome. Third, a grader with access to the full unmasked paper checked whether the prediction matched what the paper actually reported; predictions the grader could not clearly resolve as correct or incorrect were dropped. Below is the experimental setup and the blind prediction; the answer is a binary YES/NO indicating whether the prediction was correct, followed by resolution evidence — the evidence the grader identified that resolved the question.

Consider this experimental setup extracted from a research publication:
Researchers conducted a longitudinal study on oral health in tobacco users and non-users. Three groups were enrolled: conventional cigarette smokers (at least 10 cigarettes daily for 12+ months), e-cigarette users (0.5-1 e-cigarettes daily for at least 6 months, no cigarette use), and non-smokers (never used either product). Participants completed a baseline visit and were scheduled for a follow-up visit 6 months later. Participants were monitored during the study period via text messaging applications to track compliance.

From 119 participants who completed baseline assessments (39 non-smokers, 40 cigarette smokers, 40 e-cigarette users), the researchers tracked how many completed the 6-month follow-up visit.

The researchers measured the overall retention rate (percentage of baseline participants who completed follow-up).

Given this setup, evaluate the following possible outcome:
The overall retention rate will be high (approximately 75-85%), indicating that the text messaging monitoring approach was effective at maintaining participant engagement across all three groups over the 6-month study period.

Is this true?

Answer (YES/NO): YES